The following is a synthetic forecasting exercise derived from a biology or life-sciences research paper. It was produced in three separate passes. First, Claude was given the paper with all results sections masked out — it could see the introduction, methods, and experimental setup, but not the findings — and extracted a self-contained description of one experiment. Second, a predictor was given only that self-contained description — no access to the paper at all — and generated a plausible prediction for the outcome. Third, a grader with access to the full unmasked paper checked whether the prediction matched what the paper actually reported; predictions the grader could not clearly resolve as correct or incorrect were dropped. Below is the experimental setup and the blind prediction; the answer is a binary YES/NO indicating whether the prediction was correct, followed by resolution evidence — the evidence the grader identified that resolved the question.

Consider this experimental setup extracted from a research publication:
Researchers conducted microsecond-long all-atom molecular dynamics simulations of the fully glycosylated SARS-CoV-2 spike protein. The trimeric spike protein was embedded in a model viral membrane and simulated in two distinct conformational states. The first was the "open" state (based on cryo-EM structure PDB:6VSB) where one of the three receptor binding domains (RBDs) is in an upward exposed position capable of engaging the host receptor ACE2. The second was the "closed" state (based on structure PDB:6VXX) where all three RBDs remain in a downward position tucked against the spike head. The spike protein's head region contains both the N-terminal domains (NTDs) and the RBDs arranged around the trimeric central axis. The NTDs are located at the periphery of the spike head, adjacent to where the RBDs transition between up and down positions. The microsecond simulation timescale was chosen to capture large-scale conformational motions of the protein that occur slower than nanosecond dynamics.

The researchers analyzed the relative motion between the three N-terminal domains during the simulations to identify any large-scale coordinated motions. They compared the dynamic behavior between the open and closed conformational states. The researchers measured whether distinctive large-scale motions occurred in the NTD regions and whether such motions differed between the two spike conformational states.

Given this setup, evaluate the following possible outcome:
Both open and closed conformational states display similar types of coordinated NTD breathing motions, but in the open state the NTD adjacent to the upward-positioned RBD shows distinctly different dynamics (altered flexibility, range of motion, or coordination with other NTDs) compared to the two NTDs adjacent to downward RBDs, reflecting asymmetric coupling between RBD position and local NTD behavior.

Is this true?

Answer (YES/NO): NO